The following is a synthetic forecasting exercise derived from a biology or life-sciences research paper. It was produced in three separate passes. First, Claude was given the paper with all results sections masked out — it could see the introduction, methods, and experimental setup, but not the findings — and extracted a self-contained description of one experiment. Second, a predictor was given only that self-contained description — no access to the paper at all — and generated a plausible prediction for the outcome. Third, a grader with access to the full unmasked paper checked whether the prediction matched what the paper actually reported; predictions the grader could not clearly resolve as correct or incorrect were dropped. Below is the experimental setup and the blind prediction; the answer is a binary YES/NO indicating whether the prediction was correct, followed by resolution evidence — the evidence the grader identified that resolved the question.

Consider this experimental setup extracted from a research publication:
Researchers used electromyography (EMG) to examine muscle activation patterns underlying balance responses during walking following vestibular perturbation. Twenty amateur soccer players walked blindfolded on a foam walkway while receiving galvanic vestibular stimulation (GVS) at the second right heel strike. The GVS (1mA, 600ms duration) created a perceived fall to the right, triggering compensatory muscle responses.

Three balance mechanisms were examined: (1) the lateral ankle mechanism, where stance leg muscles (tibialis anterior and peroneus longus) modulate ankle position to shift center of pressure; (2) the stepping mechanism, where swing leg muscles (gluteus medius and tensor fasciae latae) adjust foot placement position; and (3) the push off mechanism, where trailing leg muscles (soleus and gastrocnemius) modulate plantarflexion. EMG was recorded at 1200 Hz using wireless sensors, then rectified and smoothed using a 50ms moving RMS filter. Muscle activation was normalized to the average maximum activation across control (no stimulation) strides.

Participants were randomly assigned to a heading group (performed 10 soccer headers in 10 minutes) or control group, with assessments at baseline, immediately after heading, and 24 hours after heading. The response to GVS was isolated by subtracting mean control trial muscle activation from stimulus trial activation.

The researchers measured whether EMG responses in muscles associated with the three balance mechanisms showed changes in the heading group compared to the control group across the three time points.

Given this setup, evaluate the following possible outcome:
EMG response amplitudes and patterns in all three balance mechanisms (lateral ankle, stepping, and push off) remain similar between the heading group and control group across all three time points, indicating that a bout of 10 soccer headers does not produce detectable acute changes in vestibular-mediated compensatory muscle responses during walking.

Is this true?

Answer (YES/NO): YES